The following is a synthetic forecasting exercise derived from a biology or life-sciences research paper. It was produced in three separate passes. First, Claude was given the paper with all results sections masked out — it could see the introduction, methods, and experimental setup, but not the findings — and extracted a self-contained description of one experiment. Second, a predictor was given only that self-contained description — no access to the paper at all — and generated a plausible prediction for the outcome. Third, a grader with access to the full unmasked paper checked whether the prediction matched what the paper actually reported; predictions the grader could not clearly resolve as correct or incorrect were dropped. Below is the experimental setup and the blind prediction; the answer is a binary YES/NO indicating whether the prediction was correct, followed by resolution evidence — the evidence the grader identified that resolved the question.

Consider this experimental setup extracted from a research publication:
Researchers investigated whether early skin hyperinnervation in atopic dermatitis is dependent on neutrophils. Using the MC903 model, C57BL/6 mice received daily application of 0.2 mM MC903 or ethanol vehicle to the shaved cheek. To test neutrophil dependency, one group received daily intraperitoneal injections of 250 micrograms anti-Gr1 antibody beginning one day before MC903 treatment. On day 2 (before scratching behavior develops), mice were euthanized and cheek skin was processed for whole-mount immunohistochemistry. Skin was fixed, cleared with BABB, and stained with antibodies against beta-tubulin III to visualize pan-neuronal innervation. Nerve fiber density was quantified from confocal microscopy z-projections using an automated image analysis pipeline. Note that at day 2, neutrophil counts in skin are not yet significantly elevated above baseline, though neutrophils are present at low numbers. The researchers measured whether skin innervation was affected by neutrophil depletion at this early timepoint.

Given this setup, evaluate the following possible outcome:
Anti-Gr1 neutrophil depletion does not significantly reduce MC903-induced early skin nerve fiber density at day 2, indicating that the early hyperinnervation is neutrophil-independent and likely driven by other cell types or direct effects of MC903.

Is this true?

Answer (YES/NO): NO